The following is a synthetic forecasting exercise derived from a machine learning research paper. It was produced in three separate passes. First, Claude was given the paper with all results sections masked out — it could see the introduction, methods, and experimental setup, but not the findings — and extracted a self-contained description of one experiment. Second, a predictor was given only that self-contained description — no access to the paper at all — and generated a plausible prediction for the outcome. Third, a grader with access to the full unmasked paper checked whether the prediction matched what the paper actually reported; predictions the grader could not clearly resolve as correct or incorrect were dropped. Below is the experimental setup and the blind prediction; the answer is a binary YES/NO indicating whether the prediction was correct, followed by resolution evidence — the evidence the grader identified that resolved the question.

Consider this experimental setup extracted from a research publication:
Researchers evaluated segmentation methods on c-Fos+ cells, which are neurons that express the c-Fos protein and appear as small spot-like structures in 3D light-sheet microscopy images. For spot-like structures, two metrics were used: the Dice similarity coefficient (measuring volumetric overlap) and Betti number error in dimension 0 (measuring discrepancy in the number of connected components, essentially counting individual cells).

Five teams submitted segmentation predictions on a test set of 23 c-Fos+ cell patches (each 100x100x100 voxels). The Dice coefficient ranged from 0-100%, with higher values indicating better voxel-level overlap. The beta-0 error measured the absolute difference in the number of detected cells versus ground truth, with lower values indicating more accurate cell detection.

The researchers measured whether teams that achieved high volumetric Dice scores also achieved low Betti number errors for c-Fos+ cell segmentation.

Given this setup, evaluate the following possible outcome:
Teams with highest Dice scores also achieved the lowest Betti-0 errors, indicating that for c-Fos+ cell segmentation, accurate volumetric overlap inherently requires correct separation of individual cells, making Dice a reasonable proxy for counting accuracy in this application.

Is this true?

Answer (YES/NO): NO